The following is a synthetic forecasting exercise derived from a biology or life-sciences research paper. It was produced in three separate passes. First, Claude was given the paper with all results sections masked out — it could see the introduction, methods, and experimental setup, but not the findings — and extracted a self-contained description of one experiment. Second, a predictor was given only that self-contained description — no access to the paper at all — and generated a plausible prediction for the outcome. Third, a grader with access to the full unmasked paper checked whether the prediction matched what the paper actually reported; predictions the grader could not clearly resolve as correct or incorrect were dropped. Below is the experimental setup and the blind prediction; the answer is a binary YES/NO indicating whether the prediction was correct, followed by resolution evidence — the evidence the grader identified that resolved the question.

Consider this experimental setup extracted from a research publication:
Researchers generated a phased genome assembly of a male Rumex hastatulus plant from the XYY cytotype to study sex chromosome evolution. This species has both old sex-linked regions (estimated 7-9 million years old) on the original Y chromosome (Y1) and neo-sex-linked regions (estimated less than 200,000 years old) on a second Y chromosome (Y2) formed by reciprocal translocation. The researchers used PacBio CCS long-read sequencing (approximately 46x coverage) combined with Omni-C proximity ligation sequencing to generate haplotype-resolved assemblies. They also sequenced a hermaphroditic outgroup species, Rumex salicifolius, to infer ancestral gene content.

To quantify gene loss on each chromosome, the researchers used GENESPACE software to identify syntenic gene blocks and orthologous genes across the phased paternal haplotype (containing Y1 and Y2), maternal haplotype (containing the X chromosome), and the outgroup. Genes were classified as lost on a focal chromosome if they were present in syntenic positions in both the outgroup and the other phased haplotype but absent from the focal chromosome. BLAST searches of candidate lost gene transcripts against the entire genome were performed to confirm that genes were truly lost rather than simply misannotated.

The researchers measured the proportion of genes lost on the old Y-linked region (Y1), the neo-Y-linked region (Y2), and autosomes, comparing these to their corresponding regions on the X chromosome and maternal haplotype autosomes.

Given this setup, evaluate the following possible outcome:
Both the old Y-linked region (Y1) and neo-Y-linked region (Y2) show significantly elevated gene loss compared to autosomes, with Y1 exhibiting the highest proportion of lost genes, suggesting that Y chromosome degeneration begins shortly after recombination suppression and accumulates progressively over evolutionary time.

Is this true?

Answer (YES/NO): NO